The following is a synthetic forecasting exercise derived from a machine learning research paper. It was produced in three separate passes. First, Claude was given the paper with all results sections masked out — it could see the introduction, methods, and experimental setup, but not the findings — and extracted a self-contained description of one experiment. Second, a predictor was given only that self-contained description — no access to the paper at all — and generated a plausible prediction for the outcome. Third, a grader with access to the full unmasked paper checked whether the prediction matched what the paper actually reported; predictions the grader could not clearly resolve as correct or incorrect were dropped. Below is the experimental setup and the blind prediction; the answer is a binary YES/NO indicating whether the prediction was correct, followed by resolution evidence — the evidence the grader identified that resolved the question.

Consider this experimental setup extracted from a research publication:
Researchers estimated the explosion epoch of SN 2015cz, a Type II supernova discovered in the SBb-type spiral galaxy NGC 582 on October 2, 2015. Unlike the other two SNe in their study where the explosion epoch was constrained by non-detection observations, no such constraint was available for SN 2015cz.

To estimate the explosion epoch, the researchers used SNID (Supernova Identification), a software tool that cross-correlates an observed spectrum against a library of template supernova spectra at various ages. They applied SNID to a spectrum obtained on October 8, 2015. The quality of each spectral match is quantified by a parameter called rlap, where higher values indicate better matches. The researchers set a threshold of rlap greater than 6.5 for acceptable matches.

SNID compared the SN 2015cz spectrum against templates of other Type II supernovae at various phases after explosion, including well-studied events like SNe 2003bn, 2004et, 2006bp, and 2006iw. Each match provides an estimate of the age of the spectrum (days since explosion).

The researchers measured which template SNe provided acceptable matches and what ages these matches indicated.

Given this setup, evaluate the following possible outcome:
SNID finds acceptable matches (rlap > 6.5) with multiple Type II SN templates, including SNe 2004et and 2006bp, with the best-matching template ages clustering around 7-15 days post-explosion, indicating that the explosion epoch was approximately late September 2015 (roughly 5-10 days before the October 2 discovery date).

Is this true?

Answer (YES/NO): YES